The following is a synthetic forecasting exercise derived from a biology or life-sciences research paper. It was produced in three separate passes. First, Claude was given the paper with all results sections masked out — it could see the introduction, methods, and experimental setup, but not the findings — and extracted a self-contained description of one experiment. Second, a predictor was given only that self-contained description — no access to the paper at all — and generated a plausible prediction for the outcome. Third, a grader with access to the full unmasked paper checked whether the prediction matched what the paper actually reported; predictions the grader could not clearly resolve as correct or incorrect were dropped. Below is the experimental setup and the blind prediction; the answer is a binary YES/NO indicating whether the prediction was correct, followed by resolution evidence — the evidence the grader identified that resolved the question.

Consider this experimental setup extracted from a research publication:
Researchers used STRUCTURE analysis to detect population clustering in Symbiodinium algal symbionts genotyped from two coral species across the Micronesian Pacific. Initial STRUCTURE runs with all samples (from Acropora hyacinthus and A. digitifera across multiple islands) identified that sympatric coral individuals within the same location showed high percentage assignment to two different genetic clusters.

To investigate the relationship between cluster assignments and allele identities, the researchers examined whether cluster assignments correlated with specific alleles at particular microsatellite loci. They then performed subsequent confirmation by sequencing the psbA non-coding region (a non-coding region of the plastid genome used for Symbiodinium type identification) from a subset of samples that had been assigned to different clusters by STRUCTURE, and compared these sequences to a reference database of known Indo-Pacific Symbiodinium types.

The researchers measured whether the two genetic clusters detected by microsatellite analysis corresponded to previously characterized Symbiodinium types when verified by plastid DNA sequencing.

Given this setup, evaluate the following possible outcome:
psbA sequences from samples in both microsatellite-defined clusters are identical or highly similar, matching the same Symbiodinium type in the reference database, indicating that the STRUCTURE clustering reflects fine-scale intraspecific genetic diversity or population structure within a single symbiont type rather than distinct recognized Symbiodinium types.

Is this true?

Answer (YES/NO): NO